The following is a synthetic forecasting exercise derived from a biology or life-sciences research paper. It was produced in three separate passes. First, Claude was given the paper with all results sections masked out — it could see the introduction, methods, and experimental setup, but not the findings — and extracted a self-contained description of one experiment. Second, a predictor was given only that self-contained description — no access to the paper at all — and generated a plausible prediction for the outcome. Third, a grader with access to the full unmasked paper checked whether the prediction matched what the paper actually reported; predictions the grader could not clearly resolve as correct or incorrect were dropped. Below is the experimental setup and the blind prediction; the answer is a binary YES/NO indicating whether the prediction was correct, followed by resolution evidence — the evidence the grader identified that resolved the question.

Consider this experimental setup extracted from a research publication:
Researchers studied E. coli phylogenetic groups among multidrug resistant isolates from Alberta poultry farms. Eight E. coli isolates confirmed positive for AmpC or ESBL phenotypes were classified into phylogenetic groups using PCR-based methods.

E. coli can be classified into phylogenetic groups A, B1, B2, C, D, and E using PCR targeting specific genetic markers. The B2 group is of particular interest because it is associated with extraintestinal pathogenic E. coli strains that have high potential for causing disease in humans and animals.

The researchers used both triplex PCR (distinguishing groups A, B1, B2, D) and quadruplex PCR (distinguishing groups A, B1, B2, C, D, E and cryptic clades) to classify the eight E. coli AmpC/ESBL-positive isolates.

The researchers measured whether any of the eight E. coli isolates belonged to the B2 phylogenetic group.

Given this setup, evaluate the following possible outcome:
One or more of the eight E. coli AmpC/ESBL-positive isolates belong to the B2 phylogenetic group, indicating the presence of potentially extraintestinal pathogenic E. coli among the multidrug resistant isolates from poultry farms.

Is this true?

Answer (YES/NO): NO